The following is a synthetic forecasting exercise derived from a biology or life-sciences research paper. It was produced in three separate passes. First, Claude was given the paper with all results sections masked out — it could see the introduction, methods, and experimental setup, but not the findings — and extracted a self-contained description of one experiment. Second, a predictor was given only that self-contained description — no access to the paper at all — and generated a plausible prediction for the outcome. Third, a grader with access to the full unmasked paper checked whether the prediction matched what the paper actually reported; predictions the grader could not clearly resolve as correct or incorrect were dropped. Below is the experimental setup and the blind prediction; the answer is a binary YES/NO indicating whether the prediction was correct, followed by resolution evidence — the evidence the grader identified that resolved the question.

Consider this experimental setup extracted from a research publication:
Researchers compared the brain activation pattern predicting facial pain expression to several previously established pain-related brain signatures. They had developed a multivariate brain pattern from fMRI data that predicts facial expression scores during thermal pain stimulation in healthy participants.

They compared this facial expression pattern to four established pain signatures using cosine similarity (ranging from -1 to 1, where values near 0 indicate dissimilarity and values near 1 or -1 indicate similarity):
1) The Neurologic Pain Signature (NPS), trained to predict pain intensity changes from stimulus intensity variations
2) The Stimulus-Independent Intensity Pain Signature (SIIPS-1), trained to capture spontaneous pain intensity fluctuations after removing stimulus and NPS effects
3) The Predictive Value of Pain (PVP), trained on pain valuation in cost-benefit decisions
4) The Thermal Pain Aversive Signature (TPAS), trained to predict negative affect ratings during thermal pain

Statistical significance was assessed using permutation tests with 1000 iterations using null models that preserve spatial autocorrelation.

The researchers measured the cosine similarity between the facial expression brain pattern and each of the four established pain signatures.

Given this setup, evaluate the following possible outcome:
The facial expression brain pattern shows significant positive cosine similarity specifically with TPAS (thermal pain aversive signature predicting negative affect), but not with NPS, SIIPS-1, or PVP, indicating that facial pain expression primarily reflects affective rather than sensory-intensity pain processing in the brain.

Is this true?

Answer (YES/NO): NO